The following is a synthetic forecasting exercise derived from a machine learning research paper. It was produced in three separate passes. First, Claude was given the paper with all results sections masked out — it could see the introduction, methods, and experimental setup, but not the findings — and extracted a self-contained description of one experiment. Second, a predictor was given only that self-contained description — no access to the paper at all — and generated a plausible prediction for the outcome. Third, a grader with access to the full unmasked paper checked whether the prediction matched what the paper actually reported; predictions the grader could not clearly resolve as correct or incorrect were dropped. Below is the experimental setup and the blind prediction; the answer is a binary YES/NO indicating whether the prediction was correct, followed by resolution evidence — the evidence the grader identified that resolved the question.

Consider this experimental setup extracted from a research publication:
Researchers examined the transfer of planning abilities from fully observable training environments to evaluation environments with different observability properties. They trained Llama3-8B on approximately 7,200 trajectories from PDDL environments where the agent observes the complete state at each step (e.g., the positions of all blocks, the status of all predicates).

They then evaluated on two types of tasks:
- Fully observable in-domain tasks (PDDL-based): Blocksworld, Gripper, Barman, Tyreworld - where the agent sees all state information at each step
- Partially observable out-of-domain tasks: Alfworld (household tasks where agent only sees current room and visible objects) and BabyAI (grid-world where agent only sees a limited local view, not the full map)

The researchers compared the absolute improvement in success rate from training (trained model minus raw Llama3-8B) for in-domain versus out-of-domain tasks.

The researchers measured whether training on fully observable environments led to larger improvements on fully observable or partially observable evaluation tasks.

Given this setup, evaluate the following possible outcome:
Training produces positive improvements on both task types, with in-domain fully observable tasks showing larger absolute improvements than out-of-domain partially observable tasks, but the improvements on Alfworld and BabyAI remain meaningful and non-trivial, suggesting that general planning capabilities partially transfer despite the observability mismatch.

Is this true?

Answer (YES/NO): NO